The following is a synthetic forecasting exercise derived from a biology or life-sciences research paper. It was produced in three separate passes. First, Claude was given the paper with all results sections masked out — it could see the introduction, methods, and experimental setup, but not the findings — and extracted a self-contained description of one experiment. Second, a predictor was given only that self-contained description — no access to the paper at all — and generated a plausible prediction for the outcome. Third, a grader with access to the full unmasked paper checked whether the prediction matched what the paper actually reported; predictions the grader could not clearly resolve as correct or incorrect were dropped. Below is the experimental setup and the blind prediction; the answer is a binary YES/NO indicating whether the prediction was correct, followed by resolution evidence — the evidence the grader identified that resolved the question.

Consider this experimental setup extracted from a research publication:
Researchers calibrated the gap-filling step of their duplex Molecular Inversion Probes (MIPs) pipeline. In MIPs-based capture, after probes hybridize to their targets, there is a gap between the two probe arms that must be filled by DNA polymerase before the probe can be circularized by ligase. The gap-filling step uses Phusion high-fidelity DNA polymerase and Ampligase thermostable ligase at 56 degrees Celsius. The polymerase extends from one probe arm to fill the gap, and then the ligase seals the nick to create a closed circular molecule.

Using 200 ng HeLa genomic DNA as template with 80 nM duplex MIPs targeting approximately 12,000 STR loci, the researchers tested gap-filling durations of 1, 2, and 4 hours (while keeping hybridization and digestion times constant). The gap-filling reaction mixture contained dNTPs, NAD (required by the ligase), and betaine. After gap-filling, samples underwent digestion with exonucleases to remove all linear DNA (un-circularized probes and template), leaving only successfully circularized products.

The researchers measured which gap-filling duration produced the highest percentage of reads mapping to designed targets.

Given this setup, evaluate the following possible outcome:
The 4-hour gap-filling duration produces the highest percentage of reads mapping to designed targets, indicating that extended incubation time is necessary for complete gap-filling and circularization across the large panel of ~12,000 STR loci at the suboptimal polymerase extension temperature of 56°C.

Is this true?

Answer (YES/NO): YES